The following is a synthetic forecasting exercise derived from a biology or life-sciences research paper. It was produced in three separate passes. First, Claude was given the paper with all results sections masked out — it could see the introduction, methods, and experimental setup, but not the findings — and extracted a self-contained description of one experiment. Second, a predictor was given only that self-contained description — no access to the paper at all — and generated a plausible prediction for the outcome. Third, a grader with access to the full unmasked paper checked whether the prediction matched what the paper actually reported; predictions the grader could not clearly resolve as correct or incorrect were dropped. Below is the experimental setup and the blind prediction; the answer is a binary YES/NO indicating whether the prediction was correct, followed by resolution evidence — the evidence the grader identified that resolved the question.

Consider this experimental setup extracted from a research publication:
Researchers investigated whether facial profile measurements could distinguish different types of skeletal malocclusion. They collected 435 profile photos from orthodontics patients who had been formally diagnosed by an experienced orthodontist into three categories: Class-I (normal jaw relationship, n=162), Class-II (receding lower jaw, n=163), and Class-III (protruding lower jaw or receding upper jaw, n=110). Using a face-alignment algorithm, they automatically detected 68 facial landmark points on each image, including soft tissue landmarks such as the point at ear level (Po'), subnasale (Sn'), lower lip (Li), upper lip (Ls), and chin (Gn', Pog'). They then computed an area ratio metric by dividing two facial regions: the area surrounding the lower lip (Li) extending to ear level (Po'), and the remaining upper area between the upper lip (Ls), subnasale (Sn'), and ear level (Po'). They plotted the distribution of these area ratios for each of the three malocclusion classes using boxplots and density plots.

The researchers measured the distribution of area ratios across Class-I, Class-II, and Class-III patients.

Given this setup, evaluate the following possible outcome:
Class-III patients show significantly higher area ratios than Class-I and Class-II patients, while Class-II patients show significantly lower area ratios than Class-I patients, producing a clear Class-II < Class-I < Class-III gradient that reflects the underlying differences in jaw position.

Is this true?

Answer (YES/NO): NO